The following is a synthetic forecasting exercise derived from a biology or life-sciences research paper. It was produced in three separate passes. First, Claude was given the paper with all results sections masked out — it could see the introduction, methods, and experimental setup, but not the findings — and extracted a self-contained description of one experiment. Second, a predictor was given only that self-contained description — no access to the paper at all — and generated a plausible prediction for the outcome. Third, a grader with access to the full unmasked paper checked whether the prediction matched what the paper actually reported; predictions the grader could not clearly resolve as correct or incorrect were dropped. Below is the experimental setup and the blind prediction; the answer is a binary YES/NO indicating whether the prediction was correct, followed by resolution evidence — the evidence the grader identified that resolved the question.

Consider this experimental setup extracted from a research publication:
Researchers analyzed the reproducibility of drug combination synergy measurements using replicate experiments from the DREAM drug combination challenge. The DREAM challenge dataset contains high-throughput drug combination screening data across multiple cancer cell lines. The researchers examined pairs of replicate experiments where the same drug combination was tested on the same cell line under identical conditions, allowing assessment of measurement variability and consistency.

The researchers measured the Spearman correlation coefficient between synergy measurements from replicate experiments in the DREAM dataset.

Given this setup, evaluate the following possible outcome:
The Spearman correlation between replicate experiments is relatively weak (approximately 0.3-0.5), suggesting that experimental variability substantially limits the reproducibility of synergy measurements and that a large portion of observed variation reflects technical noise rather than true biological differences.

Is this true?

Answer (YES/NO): NO